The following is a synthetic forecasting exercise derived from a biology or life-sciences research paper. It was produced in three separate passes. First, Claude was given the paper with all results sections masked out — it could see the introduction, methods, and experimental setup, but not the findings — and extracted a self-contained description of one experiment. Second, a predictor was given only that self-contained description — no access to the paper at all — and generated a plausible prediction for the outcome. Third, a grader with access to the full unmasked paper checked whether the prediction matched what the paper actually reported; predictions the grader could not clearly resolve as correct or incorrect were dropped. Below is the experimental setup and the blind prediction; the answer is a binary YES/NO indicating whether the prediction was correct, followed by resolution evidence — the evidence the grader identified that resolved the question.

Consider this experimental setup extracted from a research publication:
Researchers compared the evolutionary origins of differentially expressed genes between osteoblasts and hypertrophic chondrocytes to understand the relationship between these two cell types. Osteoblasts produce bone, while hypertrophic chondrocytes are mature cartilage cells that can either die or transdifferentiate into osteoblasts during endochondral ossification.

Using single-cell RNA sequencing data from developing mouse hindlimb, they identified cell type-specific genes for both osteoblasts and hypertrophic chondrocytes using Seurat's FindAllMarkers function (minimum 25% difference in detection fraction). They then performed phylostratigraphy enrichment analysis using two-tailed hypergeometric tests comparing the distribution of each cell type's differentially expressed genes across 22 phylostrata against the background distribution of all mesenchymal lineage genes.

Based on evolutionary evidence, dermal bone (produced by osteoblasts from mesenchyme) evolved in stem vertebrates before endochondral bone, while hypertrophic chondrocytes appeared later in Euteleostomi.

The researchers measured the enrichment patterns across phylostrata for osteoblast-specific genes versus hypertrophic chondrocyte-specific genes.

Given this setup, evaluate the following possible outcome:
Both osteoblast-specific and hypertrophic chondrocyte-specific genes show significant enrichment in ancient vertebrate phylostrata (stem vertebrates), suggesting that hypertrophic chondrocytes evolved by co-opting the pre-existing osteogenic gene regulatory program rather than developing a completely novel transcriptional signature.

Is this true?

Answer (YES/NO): NO